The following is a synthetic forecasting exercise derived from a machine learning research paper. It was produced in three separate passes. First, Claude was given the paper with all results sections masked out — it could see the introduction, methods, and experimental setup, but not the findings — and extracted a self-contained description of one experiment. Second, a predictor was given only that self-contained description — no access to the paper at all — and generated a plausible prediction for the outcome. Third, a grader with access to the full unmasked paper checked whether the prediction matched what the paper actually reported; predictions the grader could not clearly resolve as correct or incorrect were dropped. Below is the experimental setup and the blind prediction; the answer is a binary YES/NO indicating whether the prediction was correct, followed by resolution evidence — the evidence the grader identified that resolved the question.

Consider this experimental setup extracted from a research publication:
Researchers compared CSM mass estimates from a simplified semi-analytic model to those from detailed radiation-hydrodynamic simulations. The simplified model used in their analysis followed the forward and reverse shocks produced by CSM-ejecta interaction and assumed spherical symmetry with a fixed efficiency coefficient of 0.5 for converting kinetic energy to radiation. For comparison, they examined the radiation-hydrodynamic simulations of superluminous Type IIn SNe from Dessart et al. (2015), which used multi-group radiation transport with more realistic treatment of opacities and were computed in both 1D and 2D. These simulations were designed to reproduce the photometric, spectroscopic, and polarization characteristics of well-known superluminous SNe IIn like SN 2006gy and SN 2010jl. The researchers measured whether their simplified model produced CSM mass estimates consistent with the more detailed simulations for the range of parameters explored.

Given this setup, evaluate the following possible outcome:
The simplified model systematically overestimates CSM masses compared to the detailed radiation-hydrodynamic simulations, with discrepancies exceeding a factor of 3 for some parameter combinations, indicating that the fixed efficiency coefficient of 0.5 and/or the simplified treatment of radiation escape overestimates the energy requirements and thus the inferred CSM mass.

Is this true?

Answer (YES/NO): NO